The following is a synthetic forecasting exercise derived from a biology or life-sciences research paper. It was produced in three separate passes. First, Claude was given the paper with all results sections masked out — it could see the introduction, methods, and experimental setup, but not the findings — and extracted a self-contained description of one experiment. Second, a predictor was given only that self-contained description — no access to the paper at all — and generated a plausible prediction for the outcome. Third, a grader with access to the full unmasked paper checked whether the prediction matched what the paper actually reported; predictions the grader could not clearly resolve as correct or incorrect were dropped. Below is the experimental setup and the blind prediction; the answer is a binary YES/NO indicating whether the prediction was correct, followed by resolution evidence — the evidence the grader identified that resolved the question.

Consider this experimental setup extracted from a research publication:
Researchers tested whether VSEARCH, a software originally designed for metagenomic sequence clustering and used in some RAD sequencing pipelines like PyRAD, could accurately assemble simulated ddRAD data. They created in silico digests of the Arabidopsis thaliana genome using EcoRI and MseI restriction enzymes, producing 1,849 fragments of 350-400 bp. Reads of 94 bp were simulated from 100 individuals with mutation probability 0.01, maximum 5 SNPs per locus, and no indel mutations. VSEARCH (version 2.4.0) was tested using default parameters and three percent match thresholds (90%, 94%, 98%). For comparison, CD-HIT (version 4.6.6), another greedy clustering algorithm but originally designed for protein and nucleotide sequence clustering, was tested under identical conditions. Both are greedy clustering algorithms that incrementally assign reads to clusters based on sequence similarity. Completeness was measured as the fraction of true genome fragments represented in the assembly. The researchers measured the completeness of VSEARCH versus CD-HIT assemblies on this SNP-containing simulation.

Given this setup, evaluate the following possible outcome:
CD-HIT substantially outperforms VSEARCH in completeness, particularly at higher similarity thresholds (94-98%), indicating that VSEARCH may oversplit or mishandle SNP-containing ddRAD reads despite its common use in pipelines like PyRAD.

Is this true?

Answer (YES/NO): NO